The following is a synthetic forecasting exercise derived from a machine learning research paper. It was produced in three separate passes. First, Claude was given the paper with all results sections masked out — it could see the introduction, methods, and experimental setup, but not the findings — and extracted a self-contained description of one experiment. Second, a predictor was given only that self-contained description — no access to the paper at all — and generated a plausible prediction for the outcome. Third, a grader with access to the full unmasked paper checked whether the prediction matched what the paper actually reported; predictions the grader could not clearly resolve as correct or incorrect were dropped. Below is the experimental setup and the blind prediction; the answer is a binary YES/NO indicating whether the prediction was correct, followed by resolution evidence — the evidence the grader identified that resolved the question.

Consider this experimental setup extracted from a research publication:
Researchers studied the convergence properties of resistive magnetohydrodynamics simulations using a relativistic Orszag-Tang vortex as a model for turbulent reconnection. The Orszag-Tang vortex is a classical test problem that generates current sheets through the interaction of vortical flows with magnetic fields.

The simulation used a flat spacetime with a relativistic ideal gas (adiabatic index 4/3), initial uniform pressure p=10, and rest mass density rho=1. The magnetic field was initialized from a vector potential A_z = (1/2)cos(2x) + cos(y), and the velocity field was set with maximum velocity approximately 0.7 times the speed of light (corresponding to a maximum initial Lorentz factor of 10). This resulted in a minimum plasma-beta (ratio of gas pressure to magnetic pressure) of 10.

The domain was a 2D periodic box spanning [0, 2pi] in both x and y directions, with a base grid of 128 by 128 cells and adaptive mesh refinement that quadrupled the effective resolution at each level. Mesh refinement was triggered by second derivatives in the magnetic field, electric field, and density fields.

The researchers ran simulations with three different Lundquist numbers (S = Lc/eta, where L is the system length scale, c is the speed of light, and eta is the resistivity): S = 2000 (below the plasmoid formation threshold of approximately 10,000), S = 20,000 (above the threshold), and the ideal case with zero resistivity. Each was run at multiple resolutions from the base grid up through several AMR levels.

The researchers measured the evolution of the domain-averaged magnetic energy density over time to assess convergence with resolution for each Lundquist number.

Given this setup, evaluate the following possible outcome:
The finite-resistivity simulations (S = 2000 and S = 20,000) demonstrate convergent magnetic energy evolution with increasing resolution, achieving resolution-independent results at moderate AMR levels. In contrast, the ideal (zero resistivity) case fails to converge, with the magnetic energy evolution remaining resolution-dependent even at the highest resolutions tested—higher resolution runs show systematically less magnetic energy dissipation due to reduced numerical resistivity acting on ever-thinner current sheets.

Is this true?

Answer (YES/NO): NO